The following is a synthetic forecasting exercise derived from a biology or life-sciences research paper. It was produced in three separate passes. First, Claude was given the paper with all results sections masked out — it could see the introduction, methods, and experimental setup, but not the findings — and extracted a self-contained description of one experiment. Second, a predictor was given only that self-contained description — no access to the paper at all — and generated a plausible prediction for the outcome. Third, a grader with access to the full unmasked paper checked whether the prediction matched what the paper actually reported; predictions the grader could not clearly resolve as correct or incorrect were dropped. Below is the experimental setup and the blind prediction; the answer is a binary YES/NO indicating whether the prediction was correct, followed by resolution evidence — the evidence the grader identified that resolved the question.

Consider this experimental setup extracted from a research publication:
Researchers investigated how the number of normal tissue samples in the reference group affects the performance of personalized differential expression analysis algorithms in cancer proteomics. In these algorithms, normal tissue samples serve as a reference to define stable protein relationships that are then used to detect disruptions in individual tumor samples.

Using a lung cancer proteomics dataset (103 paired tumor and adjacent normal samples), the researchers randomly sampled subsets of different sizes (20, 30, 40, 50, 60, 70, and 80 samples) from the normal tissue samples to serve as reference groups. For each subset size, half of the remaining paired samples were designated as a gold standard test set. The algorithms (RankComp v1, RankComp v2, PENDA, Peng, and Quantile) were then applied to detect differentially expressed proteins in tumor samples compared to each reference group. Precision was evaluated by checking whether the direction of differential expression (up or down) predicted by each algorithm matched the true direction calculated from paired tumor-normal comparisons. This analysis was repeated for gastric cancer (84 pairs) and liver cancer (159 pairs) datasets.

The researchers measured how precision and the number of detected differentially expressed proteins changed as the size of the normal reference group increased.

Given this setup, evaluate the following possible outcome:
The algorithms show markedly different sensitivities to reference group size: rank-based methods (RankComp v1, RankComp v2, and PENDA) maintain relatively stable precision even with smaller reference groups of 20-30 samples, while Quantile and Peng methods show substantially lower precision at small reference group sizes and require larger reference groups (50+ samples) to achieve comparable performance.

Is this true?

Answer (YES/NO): NO